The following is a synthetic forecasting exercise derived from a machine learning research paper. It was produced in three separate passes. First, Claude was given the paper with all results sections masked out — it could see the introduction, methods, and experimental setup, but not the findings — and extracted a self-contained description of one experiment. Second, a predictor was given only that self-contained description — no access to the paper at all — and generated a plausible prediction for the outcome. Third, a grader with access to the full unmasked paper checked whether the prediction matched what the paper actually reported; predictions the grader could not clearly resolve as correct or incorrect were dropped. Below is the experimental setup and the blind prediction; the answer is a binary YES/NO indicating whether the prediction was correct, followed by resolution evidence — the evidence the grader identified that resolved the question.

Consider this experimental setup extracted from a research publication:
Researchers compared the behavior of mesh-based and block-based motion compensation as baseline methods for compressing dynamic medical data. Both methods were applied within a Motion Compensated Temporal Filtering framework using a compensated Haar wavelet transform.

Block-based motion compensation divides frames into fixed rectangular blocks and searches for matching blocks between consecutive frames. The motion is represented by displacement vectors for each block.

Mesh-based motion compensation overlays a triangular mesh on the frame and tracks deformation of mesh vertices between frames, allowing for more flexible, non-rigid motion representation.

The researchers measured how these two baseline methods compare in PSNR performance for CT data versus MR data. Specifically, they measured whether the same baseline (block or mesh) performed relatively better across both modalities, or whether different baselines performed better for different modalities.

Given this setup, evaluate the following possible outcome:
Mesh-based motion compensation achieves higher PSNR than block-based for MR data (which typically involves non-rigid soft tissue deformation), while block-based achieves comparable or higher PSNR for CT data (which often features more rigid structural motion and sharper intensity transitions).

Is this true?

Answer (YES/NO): NO